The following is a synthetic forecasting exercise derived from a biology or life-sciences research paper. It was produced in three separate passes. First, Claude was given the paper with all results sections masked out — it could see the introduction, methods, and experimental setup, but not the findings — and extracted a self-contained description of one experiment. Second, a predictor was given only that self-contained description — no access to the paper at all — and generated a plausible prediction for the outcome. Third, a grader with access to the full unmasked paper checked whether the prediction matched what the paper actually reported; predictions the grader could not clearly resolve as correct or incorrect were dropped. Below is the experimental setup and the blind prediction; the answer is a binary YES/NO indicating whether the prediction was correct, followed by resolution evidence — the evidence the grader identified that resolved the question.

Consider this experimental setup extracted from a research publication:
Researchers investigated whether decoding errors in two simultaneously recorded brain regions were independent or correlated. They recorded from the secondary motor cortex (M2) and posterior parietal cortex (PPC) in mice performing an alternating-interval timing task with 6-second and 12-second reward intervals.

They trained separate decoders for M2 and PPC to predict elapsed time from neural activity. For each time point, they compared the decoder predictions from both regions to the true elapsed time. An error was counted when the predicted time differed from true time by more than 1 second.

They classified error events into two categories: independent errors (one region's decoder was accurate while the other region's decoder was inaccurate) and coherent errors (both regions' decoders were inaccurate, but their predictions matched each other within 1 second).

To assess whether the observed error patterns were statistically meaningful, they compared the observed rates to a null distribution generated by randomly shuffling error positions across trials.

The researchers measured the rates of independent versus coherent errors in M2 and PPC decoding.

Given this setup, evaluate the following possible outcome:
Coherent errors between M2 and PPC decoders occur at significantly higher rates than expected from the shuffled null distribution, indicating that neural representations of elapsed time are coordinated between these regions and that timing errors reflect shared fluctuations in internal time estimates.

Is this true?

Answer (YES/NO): YES